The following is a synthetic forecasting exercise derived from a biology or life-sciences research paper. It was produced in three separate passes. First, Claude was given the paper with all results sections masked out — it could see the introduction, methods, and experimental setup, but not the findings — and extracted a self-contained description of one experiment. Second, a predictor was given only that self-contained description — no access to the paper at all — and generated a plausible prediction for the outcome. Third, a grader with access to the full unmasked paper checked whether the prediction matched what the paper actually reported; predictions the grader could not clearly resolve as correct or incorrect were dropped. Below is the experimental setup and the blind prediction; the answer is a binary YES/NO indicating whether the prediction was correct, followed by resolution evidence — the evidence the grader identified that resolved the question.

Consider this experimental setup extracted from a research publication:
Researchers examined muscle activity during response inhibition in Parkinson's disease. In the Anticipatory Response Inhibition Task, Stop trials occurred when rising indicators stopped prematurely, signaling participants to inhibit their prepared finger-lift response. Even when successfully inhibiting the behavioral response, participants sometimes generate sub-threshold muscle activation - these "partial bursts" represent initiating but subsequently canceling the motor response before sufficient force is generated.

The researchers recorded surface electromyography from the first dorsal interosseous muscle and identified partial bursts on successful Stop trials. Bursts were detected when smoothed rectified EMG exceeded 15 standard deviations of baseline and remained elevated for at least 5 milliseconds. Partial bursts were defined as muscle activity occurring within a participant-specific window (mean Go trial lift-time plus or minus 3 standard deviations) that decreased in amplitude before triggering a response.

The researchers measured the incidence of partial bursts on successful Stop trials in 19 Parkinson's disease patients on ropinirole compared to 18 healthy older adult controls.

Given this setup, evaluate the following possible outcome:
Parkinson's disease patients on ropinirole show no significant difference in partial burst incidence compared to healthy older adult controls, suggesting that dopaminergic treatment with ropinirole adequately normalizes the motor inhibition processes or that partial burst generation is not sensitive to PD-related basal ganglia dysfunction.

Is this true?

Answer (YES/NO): YES